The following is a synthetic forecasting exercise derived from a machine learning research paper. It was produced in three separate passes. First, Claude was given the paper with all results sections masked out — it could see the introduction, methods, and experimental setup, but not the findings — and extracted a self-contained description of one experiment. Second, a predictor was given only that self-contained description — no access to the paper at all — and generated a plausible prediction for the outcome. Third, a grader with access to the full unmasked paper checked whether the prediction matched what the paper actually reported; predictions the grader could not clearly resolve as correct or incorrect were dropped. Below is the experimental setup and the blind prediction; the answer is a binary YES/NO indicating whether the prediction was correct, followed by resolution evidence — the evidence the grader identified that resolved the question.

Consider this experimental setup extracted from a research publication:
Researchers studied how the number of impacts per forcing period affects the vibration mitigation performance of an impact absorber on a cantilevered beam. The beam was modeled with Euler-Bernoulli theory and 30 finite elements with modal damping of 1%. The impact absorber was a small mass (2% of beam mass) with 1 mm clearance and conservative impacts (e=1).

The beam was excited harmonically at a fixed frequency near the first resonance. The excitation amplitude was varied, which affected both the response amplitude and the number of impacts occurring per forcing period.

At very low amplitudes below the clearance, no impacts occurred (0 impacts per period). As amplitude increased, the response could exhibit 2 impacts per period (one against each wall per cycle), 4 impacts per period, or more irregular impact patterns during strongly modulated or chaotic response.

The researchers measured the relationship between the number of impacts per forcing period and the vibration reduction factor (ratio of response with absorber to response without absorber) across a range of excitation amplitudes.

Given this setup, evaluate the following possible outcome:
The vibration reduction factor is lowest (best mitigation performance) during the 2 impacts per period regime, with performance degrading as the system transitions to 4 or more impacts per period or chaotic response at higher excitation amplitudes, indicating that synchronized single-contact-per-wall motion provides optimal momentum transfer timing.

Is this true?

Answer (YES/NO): NO